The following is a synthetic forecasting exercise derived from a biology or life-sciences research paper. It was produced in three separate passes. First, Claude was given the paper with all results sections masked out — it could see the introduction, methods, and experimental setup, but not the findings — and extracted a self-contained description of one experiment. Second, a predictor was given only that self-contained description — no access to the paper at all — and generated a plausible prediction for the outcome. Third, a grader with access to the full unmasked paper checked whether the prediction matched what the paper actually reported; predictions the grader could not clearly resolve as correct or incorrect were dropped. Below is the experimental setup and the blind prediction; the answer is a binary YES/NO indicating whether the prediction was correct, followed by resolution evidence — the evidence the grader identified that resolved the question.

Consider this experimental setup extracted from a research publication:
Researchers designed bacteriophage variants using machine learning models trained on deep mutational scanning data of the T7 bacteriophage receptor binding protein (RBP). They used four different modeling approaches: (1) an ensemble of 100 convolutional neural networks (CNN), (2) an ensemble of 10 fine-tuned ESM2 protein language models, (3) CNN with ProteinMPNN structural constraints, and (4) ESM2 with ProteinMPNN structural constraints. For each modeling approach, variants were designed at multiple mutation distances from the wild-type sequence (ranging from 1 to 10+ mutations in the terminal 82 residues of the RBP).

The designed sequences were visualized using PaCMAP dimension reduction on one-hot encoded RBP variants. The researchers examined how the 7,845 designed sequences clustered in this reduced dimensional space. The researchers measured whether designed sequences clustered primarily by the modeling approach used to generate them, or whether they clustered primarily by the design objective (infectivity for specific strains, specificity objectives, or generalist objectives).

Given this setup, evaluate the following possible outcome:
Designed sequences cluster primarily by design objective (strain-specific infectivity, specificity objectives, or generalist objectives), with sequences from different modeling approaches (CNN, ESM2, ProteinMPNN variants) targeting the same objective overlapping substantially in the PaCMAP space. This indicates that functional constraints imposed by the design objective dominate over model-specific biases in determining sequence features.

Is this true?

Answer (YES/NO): NO